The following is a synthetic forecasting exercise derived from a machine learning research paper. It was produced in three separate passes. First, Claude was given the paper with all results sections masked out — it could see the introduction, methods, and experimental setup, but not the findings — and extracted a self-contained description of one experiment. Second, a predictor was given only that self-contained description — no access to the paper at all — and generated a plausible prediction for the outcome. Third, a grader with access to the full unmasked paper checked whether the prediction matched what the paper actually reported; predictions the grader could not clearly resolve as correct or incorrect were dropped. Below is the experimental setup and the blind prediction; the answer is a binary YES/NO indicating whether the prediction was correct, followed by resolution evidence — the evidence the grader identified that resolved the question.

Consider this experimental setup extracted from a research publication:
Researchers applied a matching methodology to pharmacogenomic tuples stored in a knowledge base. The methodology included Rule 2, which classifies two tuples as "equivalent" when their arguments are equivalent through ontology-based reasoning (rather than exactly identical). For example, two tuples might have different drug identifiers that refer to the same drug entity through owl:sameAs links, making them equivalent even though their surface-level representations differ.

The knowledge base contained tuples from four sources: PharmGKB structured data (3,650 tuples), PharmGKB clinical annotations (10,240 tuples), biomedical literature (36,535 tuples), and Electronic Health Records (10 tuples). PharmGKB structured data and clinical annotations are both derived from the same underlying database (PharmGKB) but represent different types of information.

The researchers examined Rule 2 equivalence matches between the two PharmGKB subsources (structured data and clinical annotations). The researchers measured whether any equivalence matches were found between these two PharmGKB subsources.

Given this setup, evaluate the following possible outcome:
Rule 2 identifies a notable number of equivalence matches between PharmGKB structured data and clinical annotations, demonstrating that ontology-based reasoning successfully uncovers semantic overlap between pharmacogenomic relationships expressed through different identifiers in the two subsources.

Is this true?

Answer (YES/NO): NO